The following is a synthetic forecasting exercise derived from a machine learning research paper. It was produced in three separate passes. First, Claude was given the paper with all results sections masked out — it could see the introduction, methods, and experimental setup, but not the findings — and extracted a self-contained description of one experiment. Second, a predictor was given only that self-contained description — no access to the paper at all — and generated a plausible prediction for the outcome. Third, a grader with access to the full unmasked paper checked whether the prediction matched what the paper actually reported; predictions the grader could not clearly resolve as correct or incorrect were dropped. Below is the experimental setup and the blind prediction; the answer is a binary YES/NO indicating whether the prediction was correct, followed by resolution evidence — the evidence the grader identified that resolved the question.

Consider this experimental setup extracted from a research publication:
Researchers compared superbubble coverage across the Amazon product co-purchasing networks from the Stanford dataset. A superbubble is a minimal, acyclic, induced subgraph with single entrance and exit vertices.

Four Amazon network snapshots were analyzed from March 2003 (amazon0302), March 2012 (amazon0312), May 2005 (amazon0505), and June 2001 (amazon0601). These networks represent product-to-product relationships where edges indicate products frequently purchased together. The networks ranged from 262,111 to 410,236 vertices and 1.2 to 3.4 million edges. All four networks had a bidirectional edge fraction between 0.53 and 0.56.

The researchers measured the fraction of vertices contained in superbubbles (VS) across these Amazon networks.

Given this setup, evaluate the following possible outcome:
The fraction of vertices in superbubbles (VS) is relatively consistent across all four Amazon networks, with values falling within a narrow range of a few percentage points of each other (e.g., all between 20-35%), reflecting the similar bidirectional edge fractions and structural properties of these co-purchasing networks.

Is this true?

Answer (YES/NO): NO